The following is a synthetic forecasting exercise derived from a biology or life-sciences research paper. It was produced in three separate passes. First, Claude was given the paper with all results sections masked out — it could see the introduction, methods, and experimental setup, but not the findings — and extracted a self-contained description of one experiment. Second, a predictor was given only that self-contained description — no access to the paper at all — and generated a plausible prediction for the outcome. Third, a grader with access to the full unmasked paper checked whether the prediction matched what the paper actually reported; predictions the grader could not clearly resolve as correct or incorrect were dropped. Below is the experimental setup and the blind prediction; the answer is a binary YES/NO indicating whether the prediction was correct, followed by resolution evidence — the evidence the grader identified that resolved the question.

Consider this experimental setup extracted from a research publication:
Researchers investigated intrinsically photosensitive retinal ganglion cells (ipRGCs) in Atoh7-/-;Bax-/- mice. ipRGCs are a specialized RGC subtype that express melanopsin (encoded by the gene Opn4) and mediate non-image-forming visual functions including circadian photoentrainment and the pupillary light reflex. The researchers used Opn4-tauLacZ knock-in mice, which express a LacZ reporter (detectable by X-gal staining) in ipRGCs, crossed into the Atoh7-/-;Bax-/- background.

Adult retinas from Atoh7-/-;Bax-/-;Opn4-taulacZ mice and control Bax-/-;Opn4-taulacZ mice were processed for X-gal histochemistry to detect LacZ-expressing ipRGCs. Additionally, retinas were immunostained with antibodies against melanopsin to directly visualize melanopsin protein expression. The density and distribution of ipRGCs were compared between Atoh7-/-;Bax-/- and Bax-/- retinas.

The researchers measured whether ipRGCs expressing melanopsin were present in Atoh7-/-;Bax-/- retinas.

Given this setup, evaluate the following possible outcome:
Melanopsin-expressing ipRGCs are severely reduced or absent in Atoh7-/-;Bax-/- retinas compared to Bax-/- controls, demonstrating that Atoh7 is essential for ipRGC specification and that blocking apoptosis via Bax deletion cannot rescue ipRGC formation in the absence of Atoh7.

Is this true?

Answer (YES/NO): NO